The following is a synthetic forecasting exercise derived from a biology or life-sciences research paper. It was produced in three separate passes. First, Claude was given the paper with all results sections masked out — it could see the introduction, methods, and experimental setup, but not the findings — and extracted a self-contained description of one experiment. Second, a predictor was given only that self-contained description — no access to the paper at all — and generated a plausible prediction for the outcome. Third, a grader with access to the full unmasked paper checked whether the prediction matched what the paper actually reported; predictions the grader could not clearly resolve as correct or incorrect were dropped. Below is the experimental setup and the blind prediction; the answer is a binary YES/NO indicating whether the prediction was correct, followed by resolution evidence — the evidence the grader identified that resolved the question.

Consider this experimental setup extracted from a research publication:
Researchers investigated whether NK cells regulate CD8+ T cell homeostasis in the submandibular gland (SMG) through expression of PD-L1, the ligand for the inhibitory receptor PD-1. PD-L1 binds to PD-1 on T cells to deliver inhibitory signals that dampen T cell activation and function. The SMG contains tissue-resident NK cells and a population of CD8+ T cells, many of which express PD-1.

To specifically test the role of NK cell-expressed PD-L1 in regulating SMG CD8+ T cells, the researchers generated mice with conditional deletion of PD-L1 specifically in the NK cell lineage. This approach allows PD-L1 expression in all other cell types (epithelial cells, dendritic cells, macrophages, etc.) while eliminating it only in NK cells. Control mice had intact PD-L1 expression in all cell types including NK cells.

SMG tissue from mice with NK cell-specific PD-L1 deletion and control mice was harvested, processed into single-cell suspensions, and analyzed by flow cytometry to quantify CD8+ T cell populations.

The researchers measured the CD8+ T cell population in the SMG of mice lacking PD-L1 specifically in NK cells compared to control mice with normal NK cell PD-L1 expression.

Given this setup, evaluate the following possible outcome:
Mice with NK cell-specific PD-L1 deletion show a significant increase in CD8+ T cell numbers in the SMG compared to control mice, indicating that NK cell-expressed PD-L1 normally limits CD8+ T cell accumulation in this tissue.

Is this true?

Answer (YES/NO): YES